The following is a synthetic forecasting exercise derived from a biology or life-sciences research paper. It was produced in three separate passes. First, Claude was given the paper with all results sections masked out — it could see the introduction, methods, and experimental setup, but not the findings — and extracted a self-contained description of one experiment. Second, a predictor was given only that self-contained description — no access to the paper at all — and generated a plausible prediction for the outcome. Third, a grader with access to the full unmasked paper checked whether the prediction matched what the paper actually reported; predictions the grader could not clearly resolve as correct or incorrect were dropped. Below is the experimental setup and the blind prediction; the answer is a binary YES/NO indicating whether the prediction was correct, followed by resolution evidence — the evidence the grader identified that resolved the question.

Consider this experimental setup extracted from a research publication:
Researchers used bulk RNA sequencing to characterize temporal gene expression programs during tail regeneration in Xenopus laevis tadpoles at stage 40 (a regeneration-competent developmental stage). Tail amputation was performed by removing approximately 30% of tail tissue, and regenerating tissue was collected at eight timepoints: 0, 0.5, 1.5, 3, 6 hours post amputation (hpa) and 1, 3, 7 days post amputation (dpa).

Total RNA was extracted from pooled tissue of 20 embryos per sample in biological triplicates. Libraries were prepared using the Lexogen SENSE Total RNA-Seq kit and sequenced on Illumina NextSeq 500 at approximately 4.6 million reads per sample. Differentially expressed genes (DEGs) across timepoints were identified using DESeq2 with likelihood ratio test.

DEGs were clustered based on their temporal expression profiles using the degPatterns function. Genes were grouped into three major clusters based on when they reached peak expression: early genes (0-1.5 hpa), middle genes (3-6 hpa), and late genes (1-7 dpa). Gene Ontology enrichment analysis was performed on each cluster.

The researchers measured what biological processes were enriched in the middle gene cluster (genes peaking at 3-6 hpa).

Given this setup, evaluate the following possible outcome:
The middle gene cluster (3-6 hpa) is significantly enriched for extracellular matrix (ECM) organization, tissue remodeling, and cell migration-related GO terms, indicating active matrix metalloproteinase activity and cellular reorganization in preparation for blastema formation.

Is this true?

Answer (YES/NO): YES